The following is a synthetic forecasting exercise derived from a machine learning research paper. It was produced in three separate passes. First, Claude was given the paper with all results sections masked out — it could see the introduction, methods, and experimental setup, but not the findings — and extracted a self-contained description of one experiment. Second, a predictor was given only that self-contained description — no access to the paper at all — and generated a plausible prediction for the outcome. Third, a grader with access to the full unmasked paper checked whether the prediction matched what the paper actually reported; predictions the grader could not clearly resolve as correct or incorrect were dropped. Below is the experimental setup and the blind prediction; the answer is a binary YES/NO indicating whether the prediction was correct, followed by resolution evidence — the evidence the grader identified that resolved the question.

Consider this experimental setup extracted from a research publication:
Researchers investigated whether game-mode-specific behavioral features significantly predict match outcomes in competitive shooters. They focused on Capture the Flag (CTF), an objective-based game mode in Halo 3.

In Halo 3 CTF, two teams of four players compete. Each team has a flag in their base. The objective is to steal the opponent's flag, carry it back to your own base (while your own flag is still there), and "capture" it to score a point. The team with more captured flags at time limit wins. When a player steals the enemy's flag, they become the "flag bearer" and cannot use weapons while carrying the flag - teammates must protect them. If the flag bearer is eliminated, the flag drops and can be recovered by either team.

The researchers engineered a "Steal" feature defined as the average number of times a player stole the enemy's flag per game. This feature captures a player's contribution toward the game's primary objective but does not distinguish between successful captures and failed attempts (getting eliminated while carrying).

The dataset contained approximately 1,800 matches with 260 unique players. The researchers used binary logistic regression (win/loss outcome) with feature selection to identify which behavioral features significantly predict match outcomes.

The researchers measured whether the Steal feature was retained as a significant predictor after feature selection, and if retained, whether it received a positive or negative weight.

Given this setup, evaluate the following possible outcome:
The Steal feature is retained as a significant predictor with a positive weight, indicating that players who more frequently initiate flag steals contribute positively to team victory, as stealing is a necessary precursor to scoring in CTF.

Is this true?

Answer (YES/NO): YES